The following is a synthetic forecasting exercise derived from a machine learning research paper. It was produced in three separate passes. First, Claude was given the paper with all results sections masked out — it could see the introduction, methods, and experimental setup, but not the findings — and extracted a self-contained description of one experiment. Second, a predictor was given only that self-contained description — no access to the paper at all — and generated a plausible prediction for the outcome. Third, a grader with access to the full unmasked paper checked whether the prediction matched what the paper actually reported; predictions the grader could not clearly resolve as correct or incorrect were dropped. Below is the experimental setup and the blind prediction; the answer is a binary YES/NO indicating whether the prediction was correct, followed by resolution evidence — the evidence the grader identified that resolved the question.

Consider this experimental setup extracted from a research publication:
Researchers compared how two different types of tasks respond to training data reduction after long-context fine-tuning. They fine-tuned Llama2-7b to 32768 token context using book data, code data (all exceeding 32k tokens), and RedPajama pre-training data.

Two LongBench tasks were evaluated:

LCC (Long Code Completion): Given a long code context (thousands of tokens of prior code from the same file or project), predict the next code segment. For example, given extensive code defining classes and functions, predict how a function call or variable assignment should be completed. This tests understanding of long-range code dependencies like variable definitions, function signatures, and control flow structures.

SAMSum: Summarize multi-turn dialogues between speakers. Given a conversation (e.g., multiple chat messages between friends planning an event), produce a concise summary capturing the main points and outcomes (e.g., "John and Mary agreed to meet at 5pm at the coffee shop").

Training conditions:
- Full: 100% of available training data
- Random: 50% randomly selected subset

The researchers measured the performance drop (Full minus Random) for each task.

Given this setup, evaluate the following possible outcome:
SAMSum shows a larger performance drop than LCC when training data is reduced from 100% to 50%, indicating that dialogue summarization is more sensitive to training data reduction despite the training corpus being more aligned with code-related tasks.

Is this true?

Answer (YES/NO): NO